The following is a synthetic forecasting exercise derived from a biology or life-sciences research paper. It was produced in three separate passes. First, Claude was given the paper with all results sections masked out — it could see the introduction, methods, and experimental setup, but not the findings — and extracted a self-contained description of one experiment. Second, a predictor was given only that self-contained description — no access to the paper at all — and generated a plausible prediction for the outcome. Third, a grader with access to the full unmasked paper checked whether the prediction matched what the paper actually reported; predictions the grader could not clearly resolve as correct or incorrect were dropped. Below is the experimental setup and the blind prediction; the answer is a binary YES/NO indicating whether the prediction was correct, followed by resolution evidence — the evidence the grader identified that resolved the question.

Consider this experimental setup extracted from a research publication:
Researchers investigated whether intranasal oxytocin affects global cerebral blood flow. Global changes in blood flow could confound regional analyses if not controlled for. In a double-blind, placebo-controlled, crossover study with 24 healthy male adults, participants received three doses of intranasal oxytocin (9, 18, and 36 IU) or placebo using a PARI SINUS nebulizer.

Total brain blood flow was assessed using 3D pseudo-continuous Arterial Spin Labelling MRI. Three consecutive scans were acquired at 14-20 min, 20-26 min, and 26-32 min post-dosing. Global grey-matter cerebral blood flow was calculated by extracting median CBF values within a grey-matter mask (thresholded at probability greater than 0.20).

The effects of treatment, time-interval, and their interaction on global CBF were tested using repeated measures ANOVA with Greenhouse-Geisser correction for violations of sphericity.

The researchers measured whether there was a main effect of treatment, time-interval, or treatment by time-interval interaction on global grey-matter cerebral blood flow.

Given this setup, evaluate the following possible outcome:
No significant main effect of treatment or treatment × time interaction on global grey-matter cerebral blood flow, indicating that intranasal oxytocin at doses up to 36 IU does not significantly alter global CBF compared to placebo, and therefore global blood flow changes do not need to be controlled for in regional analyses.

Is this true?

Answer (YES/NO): NO